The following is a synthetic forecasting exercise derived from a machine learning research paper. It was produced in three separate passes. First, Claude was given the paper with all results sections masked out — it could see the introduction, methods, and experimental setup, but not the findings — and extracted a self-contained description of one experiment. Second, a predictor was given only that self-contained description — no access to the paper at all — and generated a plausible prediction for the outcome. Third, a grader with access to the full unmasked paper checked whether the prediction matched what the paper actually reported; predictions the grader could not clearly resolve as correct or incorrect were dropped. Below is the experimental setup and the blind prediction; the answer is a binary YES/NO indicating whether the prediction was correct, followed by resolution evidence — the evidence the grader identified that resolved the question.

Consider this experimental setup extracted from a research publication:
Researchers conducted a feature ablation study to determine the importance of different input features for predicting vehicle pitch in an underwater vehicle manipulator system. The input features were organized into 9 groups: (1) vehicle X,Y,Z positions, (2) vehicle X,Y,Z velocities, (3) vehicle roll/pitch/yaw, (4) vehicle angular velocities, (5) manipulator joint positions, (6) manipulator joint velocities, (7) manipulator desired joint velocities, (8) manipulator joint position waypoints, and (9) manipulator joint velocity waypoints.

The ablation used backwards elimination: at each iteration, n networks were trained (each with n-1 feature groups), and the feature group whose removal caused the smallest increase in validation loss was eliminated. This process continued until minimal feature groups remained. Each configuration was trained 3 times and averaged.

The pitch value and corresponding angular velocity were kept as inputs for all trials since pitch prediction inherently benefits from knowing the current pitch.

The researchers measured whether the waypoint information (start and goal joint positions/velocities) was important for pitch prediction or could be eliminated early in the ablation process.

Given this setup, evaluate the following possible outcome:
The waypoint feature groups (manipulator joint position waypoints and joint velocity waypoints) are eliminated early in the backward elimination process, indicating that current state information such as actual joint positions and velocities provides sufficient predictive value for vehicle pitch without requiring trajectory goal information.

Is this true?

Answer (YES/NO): YES